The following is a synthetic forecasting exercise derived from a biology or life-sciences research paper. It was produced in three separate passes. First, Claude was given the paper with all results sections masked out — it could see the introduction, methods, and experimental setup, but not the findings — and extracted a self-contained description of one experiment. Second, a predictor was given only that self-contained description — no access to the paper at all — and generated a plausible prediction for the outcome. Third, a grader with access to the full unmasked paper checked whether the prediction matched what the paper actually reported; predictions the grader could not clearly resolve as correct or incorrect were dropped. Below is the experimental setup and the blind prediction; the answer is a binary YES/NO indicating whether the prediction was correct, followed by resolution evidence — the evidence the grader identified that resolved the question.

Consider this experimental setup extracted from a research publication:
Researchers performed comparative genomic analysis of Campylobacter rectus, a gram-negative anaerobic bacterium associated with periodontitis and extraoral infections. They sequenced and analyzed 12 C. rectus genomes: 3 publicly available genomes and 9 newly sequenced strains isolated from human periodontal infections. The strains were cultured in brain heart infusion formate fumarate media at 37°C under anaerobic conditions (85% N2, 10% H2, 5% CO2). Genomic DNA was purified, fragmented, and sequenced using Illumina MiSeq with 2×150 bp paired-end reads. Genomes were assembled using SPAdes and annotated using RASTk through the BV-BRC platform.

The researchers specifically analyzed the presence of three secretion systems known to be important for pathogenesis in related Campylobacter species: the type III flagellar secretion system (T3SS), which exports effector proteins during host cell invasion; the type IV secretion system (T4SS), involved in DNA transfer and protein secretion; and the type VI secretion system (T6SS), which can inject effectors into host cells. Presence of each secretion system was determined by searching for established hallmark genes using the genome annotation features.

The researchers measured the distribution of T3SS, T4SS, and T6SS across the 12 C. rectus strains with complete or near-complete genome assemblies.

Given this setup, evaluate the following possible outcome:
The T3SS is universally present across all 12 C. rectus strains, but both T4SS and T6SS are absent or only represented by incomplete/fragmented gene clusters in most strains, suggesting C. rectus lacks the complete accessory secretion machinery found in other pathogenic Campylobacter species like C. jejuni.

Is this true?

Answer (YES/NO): NO